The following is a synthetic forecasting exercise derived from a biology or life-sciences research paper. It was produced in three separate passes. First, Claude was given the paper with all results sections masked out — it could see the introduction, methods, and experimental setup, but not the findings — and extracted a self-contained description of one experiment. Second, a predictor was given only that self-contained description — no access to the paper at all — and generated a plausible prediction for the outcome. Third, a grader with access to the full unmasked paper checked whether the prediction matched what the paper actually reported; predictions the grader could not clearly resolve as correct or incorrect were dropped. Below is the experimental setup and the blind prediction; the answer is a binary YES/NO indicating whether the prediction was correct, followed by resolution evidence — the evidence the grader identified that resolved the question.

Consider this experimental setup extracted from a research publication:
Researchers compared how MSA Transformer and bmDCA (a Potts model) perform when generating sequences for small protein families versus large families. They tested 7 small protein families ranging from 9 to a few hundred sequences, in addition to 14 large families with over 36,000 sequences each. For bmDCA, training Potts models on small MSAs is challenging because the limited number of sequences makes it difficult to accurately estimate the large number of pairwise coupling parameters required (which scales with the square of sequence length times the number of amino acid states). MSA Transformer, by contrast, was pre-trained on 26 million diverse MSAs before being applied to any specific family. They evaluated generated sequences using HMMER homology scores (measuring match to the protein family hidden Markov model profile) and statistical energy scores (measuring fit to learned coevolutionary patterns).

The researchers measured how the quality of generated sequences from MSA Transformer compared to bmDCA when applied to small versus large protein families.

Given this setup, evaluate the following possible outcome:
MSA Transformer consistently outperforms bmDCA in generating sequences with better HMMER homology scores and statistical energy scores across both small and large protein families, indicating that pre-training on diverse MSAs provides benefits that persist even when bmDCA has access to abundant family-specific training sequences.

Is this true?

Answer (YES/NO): NO